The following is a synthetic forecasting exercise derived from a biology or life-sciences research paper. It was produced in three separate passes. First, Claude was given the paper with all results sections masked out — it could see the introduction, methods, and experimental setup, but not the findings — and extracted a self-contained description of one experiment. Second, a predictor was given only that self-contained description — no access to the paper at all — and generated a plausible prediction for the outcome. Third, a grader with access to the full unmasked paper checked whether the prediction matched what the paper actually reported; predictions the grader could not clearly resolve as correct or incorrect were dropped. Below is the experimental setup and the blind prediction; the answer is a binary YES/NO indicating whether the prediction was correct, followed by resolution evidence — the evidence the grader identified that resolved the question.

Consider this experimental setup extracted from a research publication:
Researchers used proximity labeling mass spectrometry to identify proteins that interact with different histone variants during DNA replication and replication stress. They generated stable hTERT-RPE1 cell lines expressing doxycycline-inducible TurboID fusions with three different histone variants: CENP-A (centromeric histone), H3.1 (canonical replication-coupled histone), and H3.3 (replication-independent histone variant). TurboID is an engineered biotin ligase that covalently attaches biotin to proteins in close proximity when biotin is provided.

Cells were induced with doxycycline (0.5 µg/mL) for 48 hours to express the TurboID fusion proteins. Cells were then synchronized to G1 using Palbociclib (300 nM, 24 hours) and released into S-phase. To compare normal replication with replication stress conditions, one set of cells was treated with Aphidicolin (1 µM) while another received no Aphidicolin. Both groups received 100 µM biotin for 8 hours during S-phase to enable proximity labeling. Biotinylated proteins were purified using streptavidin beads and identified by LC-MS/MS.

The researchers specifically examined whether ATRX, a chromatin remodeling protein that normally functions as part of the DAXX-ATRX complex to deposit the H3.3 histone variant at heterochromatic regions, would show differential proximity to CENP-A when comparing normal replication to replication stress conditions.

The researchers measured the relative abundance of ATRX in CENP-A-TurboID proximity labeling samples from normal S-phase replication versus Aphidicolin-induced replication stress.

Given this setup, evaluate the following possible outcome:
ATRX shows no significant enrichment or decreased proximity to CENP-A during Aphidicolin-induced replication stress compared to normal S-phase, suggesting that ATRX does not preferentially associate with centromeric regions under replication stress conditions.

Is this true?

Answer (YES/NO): NO